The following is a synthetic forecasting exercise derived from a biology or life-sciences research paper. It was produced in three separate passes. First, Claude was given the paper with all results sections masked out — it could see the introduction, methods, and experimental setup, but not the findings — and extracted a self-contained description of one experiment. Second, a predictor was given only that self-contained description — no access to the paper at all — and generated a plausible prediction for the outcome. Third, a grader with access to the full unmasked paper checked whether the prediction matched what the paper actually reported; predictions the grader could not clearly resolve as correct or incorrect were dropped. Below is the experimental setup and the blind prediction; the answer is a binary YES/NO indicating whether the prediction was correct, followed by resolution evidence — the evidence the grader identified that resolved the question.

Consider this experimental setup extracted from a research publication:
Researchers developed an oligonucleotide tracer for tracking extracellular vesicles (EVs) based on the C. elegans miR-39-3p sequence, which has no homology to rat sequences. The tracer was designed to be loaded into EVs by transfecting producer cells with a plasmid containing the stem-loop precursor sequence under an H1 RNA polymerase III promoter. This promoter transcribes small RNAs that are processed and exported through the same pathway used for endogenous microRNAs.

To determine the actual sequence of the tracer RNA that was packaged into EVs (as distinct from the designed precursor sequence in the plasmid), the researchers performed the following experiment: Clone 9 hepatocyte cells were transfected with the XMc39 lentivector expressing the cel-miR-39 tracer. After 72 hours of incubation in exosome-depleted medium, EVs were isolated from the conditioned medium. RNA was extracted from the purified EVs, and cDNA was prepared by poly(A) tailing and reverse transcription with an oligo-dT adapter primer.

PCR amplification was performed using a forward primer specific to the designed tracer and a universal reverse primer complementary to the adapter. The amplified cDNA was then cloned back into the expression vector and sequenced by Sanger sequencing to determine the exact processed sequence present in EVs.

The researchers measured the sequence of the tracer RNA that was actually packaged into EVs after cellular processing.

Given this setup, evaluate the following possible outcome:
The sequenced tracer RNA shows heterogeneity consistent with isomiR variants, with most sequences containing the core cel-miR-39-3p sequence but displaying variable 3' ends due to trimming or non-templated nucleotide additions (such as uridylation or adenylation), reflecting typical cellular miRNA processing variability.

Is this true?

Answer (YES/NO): NO